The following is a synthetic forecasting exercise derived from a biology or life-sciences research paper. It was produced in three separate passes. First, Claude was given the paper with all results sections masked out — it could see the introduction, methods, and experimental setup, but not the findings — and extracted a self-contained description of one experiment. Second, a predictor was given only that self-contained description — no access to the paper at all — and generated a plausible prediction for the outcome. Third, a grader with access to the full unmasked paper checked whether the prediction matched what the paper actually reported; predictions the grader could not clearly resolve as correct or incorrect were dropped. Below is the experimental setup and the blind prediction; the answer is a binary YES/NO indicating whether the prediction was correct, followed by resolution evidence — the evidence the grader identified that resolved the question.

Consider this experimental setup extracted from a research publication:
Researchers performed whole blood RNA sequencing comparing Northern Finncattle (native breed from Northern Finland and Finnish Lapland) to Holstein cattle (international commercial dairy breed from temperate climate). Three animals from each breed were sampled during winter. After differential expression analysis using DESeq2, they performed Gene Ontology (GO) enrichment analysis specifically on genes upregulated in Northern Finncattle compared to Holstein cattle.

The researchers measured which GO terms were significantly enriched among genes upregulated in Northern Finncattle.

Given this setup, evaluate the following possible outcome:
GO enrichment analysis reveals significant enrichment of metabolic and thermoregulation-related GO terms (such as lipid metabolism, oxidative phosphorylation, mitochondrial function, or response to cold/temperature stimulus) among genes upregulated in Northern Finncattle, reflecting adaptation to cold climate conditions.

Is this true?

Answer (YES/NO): NO